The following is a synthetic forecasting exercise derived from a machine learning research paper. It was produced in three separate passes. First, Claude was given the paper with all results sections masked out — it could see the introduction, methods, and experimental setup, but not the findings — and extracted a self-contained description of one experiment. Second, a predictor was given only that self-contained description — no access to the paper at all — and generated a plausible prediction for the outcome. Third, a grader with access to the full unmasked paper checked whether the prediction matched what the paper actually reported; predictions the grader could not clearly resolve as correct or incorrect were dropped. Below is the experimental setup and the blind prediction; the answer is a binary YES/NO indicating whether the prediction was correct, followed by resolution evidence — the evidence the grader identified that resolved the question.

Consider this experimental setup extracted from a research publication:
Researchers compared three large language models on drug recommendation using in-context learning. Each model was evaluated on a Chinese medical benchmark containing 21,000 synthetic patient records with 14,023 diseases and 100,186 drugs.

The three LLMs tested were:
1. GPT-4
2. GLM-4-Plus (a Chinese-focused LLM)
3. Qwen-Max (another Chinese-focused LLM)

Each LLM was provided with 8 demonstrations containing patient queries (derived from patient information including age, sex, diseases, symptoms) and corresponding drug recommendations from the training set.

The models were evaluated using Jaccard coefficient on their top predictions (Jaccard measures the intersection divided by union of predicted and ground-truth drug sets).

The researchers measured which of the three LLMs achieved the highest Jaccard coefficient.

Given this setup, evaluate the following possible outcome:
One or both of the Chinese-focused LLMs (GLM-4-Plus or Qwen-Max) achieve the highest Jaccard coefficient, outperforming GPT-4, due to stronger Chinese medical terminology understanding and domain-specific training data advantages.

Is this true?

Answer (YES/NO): YES